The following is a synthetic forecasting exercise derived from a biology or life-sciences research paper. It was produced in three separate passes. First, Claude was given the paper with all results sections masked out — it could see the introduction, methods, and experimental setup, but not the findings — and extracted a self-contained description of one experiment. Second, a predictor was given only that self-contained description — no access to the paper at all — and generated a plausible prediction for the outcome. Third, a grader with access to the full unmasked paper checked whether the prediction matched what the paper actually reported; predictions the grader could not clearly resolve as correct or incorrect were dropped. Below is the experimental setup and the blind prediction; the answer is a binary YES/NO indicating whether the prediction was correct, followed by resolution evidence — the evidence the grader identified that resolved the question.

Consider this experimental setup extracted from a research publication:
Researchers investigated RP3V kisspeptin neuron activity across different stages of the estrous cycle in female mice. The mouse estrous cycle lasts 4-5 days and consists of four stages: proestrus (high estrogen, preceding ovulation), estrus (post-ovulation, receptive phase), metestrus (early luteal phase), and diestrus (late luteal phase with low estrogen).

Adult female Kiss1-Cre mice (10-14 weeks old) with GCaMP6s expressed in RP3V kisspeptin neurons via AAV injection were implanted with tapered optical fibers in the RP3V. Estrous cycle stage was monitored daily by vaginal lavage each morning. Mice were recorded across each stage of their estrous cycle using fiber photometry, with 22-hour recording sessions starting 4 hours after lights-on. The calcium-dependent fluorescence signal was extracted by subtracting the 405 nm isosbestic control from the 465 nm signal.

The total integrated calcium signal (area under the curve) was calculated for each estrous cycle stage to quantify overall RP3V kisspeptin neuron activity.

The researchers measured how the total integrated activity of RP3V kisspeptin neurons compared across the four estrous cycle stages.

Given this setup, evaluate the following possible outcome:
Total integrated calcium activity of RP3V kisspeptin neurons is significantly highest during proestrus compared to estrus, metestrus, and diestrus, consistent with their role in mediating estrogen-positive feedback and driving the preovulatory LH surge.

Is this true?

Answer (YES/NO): YES